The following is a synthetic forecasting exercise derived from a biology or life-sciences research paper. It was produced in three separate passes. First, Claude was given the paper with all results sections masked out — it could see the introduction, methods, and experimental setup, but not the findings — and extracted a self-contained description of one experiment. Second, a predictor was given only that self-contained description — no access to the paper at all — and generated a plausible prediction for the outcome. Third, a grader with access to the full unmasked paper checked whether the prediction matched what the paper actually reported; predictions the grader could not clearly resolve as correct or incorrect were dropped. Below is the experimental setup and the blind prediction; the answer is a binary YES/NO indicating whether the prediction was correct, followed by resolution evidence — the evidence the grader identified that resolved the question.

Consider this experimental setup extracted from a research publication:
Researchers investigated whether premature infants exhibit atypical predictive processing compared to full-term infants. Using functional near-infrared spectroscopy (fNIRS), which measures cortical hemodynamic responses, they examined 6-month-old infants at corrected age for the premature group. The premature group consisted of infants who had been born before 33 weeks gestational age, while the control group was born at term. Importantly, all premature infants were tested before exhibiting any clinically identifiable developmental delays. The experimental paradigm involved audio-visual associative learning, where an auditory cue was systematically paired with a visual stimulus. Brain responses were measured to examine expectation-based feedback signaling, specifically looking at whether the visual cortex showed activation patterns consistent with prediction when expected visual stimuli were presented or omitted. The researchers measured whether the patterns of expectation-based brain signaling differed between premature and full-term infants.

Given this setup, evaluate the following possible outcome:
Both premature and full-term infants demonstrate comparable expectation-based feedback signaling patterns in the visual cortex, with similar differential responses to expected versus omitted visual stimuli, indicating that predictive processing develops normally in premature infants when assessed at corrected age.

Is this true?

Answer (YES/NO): NO